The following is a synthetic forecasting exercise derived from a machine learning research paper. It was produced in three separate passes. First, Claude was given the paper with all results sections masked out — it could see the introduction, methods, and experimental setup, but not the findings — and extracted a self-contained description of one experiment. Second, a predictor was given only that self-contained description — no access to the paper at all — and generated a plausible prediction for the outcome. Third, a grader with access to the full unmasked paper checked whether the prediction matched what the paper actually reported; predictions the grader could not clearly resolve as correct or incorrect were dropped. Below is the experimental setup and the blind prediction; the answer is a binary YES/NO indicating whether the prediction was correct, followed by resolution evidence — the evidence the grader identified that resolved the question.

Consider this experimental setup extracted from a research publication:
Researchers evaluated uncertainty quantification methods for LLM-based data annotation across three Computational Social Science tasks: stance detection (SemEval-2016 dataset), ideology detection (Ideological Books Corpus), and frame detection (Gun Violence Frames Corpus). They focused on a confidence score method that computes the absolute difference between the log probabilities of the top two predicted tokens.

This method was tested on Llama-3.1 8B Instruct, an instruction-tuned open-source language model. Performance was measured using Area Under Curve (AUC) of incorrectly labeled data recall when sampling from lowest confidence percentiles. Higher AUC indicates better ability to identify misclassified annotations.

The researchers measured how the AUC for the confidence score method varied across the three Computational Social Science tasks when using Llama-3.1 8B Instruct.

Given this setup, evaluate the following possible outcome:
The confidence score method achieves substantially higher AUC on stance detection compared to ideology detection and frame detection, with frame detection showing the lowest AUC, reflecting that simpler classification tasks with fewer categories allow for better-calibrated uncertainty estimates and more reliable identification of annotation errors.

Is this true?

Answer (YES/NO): NO